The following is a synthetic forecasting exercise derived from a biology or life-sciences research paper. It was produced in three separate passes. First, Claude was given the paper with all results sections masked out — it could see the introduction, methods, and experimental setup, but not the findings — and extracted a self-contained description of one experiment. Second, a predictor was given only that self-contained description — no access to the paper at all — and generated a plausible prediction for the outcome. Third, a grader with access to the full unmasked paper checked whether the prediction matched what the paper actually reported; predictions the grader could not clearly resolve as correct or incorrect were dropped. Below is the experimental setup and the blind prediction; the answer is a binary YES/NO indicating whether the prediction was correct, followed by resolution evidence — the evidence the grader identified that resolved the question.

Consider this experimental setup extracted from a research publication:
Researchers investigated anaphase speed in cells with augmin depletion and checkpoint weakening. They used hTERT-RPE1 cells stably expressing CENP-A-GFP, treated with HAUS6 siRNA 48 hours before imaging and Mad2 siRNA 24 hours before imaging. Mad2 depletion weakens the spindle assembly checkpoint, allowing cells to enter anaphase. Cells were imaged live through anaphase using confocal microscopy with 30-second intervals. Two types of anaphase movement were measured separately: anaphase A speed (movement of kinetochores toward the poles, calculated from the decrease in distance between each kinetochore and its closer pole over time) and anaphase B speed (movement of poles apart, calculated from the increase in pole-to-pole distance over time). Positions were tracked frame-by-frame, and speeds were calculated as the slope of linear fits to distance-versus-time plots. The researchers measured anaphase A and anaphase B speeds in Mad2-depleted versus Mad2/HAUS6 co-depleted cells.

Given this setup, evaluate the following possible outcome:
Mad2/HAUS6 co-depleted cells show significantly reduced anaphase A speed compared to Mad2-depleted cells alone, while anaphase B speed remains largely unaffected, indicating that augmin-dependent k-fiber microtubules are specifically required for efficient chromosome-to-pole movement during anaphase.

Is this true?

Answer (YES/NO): NO